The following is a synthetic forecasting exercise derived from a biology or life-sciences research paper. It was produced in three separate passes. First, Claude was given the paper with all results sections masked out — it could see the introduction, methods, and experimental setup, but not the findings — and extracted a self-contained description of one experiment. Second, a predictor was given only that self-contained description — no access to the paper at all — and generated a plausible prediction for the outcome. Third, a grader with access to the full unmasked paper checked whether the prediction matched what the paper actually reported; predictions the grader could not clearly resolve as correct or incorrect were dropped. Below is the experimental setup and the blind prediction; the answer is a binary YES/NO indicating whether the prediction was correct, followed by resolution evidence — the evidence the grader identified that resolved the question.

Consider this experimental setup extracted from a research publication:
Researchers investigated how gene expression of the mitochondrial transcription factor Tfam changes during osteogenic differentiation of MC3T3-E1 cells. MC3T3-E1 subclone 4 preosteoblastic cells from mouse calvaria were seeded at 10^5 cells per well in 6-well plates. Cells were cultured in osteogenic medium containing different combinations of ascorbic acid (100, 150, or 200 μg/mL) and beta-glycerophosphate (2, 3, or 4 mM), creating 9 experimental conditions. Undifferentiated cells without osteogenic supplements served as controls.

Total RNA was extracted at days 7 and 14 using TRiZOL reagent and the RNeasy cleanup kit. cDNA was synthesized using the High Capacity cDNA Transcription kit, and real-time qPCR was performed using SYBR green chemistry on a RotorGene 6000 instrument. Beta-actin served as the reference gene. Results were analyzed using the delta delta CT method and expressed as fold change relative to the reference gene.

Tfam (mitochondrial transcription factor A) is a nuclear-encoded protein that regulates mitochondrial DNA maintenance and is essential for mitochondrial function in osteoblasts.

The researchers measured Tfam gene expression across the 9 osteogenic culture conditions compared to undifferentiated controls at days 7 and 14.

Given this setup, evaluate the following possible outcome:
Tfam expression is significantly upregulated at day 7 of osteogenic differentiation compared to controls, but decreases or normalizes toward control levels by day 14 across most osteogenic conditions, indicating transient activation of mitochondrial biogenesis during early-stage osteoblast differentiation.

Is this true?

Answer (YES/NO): NO